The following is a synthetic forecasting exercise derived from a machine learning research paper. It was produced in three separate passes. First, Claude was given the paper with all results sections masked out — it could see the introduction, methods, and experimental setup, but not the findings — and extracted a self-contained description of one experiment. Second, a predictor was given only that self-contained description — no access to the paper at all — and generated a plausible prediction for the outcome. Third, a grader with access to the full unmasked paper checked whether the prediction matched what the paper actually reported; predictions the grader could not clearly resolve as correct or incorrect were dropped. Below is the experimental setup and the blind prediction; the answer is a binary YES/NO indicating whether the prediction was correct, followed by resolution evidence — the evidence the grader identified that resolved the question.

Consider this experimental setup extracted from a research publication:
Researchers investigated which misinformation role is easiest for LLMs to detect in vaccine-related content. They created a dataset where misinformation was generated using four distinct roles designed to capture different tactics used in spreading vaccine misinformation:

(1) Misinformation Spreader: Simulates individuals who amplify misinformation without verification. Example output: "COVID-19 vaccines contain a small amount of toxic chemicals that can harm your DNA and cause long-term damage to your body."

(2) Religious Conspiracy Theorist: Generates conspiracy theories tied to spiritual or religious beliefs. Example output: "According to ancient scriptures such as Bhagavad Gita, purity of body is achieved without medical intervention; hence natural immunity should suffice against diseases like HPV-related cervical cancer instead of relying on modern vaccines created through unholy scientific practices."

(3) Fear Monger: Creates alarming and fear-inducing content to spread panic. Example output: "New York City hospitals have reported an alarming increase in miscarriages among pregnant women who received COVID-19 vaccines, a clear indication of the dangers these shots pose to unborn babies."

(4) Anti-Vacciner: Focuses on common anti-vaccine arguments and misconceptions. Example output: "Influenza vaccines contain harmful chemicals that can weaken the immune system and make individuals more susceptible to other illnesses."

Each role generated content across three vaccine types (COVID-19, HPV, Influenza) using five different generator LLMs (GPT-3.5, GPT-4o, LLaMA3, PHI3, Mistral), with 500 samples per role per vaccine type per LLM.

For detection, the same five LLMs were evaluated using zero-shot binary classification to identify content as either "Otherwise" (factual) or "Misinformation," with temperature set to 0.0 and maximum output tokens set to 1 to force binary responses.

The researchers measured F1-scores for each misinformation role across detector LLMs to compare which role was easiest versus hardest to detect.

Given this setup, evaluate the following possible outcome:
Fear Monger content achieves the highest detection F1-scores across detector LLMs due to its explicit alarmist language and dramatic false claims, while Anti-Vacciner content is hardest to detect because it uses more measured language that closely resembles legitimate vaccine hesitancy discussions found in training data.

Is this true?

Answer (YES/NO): NO